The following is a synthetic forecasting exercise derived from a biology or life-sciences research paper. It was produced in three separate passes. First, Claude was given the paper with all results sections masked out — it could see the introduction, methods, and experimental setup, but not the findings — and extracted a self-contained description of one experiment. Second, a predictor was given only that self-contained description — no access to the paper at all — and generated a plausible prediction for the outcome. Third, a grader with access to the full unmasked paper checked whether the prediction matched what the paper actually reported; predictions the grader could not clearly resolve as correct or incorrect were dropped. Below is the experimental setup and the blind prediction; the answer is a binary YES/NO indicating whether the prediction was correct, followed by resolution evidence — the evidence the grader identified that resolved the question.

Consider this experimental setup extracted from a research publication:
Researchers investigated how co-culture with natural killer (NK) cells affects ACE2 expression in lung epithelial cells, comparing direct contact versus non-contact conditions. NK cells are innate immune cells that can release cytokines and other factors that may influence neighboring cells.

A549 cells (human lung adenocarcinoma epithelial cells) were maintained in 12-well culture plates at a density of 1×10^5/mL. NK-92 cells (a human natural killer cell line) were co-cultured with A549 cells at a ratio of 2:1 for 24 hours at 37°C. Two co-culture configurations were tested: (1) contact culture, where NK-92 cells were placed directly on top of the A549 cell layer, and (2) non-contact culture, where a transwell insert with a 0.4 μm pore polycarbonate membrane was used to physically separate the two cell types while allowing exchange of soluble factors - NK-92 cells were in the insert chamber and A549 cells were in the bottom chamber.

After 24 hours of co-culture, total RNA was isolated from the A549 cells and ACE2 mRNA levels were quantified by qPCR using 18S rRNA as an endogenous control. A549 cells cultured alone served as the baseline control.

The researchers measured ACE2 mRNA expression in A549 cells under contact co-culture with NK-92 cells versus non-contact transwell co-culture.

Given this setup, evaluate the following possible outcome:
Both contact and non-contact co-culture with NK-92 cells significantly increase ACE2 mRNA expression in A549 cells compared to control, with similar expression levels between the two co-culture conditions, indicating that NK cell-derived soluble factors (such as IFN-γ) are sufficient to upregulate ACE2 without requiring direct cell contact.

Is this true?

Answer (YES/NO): YES